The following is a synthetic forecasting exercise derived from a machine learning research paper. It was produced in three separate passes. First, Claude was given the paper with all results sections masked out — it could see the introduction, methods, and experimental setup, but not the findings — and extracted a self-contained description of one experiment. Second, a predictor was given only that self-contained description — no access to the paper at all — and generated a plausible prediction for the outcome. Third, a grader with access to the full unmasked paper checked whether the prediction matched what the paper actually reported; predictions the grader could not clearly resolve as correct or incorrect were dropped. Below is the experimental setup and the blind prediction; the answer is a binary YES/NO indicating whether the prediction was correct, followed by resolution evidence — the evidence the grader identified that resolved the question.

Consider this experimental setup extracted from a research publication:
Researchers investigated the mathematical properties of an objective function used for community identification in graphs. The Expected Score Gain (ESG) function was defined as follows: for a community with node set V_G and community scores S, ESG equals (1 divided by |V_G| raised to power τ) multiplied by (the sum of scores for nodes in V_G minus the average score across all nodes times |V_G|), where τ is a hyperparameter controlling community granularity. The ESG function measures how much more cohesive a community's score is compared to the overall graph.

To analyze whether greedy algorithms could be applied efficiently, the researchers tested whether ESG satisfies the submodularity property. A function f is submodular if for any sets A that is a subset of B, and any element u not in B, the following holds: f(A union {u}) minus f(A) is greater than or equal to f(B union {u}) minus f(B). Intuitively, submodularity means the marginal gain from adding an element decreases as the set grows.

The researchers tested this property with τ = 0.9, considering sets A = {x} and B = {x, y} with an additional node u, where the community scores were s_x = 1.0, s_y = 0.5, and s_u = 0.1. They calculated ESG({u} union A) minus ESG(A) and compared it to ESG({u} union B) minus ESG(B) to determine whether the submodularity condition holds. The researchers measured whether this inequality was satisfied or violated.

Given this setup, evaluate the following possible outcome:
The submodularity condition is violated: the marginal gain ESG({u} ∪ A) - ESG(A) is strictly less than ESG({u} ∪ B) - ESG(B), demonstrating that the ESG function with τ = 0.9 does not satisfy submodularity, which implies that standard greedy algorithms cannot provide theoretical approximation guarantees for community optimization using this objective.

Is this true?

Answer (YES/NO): YES